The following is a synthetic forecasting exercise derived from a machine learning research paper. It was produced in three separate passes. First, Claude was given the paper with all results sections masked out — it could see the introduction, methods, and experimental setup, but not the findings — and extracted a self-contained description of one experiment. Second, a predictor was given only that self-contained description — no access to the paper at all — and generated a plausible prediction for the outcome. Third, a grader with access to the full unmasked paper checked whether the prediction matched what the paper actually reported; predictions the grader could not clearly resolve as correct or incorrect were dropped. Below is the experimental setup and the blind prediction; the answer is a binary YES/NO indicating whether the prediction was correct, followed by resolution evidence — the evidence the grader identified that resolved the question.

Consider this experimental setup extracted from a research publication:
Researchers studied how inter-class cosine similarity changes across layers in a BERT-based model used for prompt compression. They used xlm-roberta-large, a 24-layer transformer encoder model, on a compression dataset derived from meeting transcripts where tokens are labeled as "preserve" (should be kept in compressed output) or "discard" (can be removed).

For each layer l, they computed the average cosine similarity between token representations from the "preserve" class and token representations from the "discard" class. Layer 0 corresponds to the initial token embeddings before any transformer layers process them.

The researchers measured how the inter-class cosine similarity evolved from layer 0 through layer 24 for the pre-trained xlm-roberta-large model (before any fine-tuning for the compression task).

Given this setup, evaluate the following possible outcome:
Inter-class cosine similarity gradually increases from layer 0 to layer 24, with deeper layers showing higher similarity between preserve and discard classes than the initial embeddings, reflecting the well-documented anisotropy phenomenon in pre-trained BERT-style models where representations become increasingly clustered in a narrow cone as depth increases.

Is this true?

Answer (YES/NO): NO